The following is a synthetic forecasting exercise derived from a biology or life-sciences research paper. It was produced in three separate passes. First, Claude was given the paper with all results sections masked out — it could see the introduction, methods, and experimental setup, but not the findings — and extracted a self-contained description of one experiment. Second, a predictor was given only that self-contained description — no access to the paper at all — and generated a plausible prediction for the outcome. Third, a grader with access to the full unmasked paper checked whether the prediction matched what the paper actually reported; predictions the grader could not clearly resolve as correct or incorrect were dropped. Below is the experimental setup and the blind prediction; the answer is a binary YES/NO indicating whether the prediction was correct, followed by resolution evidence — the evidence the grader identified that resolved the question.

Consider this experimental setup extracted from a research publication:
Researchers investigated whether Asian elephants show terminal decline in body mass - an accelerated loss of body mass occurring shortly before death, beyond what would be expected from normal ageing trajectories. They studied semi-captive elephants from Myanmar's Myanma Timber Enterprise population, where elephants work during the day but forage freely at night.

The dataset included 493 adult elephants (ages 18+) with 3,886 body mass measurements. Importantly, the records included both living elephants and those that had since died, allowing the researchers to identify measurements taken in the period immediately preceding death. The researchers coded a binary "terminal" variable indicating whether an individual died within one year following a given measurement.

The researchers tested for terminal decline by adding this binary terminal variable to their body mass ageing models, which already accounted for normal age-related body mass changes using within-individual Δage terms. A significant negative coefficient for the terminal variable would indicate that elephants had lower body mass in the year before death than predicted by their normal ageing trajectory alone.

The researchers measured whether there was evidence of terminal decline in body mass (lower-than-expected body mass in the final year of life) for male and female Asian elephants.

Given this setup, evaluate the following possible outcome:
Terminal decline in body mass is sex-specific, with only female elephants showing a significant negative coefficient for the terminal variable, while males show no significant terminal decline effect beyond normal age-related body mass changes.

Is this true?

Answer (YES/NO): YES